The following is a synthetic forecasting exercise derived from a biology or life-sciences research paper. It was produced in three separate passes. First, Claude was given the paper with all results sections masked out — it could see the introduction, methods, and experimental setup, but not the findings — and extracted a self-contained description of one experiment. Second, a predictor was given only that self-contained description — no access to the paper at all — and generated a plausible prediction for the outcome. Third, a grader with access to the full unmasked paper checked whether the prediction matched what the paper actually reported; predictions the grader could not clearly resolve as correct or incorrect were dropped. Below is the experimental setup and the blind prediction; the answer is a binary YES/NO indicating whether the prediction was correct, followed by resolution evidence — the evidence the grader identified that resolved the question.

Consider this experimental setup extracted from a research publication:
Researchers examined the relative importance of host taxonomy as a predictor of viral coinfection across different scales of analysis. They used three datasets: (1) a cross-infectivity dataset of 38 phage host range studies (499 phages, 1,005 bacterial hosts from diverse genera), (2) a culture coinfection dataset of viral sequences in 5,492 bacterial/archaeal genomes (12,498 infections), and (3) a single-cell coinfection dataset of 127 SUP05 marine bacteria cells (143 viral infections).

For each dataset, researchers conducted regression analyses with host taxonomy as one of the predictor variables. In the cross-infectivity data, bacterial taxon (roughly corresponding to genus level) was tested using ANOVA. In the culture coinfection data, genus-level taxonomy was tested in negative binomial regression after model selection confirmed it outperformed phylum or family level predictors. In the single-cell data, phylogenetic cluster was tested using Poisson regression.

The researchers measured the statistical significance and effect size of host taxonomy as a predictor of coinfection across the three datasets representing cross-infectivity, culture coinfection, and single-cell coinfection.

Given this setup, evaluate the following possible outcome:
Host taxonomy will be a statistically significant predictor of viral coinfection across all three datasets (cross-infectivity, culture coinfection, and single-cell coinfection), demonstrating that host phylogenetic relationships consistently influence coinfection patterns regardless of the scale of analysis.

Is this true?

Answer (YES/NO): NO